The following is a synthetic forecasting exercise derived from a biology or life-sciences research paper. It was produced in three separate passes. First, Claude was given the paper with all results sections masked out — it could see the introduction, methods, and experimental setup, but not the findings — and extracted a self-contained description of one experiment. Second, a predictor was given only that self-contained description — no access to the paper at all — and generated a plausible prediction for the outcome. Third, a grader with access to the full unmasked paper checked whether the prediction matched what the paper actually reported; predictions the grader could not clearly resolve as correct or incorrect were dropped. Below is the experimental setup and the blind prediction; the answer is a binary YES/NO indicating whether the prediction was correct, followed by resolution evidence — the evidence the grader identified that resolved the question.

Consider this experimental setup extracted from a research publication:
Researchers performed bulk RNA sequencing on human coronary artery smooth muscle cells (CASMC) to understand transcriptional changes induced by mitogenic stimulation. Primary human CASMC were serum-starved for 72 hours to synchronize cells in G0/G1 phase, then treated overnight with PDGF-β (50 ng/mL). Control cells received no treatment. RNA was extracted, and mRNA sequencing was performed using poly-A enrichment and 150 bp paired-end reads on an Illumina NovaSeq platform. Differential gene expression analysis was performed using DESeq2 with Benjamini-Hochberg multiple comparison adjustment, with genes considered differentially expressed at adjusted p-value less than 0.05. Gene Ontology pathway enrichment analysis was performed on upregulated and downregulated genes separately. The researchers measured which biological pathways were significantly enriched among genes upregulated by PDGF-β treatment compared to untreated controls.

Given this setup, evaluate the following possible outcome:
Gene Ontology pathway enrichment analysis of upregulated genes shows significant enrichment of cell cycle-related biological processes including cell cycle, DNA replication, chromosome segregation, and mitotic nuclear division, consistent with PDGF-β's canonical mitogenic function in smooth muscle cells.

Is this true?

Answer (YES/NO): YES